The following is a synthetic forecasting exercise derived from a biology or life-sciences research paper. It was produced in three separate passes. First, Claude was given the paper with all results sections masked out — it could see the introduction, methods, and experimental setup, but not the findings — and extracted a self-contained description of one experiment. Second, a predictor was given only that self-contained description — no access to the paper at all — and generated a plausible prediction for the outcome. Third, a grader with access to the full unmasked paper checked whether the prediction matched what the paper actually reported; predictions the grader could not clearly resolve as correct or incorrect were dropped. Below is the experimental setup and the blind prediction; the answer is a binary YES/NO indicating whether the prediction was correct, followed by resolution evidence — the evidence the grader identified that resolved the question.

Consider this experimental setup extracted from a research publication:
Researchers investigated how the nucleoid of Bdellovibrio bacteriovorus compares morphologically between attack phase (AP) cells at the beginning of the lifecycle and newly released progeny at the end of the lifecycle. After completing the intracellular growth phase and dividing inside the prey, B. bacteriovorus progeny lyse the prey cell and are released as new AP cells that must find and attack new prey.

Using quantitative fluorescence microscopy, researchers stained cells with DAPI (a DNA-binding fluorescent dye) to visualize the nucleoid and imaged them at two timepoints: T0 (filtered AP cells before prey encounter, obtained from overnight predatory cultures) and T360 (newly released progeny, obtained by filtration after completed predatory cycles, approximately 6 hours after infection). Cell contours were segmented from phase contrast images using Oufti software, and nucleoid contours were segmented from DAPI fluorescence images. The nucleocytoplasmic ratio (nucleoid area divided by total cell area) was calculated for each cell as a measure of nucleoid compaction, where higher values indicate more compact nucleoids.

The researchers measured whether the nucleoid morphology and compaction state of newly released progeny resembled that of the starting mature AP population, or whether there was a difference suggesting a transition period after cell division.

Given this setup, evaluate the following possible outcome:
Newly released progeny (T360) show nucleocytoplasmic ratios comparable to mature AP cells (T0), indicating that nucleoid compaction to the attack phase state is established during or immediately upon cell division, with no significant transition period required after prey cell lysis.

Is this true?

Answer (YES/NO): YES